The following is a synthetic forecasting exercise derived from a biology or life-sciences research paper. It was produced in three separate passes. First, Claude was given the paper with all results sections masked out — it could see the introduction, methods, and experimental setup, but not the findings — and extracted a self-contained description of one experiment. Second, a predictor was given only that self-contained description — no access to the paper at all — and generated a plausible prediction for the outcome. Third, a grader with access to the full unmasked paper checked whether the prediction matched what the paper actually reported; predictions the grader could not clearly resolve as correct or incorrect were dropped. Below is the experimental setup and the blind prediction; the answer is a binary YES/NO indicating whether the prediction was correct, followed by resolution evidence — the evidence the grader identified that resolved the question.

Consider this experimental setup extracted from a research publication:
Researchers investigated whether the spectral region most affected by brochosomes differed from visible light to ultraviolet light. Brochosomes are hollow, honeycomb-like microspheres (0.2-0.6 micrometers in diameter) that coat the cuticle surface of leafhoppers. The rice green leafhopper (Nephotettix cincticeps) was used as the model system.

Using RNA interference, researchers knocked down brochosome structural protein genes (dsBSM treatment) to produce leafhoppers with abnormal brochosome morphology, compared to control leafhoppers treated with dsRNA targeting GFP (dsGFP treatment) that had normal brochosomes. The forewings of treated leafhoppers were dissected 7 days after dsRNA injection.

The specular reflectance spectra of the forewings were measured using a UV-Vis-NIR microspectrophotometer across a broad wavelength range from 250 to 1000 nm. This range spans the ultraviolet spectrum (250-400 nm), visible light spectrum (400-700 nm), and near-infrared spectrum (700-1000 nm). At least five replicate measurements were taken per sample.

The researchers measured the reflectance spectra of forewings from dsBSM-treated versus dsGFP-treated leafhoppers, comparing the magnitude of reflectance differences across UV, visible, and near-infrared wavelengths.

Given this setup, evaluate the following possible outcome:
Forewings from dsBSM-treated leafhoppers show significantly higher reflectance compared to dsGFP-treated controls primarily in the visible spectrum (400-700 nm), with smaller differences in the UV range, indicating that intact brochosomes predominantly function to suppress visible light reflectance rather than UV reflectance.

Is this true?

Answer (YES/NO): NO